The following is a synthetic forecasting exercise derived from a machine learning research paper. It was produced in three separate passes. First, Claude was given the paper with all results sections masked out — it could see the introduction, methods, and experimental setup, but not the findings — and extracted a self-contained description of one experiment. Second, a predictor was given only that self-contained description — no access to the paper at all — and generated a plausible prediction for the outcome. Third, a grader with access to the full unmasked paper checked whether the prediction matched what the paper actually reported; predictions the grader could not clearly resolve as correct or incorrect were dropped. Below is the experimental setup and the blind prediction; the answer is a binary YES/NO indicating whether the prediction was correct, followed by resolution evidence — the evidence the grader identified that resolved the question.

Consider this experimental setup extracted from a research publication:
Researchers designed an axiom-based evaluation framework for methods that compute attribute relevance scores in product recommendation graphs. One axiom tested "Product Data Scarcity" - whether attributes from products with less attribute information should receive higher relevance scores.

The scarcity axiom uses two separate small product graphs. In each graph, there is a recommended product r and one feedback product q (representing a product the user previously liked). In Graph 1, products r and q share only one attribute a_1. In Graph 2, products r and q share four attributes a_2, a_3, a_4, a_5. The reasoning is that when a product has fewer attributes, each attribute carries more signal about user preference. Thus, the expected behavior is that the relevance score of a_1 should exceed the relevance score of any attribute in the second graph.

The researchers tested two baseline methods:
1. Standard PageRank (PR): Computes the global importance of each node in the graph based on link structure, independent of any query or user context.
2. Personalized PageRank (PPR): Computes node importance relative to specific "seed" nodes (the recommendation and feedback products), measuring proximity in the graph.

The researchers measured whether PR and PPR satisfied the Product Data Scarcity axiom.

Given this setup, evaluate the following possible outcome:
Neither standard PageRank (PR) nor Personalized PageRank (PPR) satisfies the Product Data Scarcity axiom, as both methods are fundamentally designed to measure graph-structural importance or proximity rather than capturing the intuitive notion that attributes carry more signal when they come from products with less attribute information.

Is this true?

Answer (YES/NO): NO